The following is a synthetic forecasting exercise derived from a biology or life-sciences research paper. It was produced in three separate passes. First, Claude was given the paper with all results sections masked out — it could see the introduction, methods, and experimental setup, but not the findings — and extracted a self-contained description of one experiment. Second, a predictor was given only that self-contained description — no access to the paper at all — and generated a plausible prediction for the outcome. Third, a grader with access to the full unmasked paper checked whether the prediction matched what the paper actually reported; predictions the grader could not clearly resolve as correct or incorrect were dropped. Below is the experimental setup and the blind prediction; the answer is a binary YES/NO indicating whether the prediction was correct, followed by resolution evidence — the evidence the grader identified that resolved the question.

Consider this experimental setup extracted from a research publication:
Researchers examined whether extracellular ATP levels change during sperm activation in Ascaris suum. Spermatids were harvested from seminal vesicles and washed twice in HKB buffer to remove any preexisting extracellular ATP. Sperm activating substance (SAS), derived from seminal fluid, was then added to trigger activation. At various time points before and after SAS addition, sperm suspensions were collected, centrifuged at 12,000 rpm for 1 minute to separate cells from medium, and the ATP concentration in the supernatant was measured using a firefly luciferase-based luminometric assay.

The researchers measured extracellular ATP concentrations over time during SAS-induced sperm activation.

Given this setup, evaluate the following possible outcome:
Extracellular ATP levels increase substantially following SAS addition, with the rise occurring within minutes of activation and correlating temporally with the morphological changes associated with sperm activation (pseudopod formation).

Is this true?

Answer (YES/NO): NO